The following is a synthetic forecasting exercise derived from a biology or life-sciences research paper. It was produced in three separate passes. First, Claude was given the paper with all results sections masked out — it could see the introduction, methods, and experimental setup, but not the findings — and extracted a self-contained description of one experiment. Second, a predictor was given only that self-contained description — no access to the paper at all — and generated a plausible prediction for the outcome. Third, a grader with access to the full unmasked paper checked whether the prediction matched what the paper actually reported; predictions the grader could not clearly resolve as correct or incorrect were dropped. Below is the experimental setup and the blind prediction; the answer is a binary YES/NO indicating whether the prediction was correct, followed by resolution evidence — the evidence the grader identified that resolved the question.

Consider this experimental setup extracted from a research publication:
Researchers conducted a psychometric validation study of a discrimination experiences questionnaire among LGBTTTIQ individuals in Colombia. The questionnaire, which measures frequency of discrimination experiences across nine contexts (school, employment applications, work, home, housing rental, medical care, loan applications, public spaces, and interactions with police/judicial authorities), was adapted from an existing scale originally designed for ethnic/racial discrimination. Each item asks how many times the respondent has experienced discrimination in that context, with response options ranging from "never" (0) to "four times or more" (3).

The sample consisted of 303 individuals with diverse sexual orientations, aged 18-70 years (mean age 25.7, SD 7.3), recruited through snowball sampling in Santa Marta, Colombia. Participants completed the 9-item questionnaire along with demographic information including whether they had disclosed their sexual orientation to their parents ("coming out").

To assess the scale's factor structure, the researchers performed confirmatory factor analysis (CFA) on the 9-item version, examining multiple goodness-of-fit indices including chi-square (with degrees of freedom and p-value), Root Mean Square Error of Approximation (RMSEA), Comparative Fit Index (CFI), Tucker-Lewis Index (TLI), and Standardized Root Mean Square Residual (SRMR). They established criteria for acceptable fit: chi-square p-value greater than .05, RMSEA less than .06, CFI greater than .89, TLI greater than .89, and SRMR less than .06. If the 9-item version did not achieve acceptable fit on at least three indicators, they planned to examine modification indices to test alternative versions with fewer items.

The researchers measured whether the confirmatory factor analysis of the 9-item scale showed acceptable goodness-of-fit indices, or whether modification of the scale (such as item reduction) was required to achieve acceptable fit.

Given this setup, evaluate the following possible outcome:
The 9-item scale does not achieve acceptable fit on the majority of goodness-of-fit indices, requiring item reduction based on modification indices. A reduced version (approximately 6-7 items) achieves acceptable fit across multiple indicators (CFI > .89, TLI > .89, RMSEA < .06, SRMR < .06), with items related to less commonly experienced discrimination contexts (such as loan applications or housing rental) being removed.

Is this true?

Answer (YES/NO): NO